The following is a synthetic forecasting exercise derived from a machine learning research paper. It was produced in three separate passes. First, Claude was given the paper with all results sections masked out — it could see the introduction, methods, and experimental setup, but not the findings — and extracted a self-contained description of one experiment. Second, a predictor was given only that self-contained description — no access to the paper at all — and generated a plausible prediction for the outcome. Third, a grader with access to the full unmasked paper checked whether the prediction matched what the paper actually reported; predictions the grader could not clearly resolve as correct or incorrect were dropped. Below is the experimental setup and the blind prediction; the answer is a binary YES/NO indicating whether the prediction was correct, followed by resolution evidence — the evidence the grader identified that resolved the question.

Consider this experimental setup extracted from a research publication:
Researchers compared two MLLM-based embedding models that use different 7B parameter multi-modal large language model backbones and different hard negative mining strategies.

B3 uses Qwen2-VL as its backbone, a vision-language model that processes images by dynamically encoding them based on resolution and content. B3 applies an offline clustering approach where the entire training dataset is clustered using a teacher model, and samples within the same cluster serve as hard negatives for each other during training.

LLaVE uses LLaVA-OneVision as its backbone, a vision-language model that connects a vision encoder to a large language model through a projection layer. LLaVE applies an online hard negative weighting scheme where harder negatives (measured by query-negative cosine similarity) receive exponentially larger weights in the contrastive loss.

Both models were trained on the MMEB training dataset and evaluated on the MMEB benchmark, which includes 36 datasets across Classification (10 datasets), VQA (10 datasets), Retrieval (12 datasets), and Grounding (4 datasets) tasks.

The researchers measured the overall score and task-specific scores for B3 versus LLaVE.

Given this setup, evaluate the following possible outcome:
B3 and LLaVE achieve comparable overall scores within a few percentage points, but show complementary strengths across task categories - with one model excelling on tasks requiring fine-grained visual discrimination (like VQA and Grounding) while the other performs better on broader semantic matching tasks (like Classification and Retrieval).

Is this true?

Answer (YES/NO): NO